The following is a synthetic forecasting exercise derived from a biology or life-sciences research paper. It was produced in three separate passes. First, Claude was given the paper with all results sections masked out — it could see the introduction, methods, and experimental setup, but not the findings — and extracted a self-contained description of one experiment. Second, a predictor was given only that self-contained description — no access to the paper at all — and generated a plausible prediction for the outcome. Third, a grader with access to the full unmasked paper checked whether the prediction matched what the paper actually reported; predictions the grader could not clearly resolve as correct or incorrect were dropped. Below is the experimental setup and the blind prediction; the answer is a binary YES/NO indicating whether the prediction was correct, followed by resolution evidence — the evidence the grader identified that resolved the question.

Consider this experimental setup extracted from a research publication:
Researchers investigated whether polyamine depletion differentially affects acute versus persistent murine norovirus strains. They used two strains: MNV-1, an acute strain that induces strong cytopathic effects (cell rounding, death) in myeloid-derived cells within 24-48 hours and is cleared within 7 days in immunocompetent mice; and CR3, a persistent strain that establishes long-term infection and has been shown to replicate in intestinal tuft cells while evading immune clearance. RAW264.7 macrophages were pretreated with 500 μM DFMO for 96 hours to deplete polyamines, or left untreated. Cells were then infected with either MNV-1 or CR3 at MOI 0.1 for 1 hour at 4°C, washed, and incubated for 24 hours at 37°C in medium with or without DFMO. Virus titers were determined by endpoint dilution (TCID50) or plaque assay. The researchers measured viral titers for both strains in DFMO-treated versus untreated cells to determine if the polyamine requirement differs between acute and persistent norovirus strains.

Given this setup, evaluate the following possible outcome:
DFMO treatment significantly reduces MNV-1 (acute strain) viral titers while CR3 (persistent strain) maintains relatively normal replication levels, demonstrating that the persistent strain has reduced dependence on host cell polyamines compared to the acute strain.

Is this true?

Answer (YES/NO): NO